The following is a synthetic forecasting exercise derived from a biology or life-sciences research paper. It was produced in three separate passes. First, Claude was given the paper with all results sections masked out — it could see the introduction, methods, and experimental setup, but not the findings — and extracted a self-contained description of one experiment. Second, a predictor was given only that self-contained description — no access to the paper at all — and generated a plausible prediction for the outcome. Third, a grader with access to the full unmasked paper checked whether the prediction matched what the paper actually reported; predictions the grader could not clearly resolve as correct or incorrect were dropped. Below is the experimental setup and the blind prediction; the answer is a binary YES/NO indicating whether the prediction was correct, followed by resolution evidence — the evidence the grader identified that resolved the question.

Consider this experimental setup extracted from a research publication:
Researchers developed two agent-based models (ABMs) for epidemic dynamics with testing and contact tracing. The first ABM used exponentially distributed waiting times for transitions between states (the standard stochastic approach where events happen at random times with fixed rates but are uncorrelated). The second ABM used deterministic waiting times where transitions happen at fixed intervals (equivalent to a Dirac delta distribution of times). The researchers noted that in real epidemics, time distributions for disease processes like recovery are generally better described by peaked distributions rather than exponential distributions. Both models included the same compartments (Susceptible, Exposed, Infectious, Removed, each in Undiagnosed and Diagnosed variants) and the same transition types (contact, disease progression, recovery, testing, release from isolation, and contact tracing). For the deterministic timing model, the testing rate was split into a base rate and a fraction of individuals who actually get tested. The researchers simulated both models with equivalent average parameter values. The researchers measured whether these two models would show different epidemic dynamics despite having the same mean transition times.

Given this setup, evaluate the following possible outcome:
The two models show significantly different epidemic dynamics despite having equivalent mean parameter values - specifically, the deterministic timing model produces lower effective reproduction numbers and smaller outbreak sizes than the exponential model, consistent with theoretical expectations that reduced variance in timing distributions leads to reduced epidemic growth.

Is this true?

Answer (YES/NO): NO